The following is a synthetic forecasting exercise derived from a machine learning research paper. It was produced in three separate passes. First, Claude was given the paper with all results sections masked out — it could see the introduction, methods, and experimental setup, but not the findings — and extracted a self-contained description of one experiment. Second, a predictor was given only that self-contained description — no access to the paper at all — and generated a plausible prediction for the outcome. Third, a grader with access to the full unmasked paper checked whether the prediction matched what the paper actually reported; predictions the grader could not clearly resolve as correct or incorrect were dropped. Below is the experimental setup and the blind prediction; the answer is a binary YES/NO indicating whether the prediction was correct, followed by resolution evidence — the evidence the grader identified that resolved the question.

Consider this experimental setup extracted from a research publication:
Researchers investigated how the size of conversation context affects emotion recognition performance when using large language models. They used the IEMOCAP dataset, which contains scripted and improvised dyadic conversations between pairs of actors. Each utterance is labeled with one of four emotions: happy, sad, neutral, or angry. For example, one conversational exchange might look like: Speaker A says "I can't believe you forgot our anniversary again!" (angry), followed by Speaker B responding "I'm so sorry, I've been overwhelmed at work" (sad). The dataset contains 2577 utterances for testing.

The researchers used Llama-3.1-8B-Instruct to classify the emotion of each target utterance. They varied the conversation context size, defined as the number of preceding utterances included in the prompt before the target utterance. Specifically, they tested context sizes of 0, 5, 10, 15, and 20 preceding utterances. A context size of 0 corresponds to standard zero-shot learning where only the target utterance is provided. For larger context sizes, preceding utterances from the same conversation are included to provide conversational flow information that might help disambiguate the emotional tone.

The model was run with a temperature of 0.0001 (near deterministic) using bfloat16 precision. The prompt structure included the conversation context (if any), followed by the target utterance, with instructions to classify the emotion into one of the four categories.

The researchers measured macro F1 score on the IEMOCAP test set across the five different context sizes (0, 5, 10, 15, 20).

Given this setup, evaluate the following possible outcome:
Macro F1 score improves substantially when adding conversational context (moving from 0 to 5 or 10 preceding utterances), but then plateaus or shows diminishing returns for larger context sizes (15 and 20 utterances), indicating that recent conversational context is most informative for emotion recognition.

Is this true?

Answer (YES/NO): YES